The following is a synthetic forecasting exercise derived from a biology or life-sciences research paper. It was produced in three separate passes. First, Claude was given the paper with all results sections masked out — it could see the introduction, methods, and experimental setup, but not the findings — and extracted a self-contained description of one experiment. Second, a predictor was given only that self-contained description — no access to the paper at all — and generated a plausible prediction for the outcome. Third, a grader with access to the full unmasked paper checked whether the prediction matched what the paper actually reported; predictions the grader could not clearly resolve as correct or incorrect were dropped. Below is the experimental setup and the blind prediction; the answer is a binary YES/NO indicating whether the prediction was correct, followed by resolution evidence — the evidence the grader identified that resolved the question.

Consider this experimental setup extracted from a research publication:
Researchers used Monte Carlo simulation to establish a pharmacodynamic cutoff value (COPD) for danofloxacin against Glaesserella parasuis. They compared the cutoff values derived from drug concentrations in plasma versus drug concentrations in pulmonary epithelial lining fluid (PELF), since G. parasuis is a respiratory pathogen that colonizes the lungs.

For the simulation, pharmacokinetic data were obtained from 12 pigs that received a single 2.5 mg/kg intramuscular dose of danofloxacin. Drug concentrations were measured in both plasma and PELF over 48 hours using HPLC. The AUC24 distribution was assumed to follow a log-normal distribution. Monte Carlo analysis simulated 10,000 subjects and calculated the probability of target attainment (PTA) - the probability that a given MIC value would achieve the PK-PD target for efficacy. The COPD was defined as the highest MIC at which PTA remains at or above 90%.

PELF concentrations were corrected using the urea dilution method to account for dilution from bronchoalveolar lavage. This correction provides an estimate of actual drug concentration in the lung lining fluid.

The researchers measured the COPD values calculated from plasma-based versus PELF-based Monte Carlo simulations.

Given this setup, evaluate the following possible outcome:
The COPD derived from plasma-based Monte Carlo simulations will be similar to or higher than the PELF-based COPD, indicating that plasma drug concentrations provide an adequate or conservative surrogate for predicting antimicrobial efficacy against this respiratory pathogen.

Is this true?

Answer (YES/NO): NO